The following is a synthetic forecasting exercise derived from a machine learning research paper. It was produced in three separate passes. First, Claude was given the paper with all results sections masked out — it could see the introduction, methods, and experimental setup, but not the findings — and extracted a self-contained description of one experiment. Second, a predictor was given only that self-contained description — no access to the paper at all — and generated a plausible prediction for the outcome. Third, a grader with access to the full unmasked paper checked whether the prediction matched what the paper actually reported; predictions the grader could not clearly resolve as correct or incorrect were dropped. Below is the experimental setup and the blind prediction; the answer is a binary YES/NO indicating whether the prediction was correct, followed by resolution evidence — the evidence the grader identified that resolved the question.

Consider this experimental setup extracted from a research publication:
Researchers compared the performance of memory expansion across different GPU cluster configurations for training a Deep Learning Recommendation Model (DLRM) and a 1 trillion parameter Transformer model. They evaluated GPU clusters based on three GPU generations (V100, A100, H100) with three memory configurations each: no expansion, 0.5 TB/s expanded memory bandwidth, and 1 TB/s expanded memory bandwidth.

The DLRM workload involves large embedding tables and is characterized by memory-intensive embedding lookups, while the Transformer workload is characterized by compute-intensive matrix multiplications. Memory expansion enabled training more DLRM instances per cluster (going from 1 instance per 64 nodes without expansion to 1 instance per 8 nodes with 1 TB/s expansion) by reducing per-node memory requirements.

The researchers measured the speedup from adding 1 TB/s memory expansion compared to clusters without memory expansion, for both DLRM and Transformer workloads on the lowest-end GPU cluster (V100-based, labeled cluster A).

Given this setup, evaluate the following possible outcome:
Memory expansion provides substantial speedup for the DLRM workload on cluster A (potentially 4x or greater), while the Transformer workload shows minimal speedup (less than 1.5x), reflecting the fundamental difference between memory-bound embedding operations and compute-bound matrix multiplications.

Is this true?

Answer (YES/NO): NO